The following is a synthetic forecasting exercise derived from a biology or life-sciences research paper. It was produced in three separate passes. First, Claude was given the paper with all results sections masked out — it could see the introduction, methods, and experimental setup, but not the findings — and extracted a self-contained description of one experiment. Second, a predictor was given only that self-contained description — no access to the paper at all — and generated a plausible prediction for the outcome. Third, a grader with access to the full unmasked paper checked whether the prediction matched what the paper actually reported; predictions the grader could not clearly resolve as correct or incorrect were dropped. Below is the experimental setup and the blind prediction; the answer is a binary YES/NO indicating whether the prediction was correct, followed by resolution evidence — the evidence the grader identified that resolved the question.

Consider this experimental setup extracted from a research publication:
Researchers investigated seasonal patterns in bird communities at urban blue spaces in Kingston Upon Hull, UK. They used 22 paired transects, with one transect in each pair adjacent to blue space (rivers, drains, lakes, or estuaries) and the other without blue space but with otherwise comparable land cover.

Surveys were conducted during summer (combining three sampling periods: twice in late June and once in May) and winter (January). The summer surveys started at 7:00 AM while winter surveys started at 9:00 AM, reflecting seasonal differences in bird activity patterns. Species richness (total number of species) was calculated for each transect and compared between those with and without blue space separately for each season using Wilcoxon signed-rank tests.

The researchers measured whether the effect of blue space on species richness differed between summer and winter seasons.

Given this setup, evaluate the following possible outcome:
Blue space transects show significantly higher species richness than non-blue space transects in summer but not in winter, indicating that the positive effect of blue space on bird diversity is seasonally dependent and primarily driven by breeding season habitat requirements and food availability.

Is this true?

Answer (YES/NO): YES